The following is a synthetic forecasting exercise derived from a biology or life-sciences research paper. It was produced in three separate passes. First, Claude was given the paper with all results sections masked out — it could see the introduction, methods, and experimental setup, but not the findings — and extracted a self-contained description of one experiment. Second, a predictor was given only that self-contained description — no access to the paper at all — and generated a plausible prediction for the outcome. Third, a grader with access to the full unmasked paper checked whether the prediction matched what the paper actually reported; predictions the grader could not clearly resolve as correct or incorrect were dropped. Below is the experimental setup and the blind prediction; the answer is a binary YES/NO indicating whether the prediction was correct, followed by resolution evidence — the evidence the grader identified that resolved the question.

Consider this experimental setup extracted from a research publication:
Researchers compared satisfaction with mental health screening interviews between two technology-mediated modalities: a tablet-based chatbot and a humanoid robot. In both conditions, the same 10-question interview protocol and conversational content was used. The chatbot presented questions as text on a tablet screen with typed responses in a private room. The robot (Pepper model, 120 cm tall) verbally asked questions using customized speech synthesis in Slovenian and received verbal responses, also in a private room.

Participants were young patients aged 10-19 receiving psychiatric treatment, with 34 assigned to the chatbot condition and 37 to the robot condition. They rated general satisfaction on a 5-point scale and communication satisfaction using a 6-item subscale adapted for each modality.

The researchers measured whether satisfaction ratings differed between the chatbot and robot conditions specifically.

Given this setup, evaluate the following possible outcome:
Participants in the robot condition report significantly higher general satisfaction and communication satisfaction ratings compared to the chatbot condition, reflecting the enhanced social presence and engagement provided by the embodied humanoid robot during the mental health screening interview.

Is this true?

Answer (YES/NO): NO